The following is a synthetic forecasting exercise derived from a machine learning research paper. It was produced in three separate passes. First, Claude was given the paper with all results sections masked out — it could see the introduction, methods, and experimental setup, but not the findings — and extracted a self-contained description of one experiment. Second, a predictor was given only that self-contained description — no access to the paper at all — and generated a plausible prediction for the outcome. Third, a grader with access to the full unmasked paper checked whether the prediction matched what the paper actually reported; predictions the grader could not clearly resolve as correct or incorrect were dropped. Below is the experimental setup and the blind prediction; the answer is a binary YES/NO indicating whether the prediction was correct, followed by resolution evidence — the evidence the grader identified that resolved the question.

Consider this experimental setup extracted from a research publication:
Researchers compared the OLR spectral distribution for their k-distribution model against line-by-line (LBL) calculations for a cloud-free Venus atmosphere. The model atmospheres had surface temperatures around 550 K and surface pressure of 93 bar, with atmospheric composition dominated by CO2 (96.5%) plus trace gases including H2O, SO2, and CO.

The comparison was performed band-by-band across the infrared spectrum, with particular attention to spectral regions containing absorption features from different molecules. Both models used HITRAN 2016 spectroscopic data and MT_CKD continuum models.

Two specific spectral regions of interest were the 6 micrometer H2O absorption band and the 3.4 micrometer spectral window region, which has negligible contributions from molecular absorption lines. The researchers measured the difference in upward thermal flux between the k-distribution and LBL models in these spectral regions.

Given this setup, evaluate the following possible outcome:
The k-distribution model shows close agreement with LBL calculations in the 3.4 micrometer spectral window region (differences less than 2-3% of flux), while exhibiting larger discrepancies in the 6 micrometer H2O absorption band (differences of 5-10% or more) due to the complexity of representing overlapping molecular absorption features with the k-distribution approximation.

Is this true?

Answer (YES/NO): NO